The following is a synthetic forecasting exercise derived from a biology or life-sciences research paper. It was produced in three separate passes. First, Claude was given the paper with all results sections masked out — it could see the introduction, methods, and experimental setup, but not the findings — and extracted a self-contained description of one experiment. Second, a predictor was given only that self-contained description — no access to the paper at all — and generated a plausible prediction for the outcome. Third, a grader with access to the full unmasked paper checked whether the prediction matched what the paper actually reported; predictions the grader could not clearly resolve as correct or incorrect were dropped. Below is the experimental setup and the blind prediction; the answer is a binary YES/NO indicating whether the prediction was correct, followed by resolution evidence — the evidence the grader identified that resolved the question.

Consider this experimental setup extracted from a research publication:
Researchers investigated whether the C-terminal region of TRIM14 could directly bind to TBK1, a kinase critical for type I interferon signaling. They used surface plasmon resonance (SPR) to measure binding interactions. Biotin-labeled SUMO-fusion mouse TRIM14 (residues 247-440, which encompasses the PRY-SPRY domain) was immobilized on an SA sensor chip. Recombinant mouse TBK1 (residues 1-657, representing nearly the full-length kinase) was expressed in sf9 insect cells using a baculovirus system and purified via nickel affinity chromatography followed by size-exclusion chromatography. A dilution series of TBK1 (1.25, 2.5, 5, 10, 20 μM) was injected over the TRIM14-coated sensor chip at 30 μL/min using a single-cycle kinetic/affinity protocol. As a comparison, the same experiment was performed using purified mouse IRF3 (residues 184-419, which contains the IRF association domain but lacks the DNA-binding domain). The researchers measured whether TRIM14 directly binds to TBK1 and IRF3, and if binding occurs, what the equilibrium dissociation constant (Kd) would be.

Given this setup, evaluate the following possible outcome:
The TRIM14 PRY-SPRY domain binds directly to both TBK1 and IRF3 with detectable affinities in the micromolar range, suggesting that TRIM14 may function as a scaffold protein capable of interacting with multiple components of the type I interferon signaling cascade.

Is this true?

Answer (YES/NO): NO